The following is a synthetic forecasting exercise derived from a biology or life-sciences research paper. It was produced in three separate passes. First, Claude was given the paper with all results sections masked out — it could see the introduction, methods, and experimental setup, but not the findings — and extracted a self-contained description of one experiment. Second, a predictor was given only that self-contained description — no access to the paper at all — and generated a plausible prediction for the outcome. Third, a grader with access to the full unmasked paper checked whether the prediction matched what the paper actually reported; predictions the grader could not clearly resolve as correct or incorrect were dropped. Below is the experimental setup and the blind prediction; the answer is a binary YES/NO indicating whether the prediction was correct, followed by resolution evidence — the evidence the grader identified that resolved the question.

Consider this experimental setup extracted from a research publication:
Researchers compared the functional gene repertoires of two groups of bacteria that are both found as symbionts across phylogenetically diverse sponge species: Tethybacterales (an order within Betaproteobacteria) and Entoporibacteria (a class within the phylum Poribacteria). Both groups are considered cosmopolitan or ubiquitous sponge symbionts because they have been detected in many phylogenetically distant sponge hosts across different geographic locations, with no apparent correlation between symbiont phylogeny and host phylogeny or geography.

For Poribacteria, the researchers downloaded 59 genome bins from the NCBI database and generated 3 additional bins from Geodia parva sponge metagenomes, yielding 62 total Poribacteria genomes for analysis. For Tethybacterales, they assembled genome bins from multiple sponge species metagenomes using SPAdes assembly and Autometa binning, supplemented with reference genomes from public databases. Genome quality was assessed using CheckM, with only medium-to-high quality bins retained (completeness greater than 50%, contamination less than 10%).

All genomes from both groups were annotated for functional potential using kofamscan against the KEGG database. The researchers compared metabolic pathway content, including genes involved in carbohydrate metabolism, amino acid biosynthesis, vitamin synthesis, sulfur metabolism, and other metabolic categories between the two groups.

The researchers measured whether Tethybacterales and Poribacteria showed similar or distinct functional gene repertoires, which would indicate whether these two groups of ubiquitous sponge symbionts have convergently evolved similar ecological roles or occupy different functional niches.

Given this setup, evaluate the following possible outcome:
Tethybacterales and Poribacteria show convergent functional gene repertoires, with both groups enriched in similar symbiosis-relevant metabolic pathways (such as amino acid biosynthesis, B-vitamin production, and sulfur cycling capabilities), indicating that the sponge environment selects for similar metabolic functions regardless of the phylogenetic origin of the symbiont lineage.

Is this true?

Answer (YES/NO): NO